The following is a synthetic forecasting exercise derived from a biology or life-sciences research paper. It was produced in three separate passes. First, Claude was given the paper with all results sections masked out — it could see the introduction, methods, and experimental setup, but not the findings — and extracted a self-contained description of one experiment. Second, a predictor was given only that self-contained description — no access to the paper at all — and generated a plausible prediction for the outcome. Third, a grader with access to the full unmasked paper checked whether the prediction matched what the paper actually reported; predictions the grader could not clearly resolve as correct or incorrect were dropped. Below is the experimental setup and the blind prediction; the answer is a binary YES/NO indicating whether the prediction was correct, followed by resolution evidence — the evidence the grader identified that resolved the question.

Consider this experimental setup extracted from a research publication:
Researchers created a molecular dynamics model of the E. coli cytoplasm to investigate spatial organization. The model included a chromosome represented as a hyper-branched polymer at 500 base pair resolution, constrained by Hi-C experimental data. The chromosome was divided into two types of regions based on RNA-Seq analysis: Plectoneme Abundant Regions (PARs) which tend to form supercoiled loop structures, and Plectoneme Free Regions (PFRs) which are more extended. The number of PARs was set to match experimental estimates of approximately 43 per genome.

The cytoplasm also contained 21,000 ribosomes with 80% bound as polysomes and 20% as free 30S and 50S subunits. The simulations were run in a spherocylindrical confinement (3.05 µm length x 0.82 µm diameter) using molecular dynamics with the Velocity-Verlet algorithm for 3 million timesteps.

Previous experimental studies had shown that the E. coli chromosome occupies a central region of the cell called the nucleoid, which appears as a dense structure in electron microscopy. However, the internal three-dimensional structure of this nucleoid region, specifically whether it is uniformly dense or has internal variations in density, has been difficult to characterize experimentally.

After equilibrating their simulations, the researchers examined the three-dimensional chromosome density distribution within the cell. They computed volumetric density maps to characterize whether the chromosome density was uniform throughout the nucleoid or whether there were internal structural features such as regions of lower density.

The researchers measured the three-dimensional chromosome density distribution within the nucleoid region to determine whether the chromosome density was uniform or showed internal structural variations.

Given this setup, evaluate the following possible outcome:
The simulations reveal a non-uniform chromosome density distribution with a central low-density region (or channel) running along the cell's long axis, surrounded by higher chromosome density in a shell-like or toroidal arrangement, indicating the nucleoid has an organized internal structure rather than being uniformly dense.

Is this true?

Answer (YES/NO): YES